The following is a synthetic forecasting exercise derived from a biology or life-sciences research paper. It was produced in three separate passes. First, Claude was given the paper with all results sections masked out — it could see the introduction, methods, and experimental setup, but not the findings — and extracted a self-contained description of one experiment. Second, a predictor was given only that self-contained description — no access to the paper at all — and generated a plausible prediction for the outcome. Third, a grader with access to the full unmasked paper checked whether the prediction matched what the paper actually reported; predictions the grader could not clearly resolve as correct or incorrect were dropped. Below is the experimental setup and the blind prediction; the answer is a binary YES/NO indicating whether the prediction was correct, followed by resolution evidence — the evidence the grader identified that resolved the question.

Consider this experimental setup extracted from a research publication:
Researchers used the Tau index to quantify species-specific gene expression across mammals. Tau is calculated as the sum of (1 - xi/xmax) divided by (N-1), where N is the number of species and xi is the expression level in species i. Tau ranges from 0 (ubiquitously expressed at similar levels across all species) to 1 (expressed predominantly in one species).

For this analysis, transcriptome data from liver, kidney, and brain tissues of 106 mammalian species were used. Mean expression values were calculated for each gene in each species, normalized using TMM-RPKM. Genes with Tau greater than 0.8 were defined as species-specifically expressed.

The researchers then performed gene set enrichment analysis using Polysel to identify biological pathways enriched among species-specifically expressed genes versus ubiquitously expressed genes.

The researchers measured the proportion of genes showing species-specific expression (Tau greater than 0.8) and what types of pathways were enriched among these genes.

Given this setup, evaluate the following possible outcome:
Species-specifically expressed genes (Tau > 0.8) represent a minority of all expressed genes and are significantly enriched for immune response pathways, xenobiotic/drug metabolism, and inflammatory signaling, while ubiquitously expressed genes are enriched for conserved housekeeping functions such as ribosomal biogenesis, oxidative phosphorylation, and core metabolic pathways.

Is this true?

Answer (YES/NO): NO